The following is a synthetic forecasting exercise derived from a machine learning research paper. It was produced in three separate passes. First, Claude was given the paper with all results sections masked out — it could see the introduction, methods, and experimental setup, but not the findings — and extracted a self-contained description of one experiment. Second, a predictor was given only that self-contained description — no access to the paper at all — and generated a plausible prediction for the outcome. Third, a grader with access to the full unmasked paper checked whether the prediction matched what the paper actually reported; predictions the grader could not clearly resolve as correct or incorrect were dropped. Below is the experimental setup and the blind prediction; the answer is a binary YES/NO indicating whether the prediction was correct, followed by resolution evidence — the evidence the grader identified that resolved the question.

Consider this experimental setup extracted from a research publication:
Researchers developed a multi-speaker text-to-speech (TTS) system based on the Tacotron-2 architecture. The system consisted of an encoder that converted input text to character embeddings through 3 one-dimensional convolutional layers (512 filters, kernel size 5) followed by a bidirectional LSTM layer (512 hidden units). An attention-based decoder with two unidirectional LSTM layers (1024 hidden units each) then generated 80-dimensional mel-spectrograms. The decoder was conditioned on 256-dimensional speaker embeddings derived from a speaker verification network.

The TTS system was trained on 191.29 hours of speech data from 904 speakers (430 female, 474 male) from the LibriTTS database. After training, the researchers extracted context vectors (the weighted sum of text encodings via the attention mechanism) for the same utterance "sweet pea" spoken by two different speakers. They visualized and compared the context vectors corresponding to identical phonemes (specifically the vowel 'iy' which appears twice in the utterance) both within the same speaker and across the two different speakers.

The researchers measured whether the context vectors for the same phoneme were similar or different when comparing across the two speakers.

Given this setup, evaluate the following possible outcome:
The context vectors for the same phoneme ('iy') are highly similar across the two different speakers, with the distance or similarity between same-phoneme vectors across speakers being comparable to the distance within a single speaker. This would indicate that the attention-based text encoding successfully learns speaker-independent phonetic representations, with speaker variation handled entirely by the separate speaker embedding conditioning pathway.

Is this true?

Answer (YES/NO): YES